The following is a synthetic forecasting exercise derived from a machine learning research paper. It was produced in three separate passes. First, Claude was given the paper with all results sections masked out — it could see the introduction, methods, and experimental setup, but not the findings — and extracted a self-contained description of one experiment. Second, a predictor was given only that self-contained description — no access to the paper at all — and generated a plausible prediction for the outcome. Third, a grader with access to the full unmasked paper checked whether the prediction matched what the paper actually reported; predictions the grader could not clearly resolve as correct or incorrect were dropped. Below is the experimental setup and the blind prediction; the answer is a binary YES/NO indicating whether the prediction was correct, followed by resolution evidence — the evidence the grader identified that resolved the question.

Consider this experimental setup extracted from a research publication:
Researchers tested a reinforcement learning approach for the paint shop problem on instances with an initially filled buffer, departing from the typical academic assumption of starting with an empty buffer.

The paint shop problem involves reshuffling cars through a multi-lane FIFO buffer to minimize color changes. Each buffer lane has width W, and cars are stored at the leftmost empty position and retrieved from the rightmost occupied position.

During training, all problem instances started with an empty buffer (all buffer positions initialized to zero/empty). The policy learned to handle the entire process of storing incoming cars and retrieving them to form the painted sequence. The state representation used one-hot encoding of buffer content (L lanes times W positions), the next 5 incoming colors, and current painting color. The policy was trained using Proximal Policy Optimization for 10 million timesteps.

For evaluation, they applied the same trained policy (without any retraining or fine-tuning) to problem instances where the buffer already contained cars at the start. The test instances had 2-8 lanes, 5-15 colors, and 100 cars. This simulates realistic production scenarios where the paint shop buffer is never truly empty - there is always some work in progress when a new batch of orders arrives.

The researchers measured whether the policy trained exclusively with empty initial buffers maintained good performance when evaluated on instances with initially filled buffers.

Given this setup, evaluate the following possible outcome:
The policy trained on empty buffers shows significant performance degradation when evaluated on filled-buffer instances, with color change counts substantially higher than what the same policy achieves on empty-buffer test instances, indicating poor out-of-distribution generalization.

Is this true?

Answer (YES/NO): NO